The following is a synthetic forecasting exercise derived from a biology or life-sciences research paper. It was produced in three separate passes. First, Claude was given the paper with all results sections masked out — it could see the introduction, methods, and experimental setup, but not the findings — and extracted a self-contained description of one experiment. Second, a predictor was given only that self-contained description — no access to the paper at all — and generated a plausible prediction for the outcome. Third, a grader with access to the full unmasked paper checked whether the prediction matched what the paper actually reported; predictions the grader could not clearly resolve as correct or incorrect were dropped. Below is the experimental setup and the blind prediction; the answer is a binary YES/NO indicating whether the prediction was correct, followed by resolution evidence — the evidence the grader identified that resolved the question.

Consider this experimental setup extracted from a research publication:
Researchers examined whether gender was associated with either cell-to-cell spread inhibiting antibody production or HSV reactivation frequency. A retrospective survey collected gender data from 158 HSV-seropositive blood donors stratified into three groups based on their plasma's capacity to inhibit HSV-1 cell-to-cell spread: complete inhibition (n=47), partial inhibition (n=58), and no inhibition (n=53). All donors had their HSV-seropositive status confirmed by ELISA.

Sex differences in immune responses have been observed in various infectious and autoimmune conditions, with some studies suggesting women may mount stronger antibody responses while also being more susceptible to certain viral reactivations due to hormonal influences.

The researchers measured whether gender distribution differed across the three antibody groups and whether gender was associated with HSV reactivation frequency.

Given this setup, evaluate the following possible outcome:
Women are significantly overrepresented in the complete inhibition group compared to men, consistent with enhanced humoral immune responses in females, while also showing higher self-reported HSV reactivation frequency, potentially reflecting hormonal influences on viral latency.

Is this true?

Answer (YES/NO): NO